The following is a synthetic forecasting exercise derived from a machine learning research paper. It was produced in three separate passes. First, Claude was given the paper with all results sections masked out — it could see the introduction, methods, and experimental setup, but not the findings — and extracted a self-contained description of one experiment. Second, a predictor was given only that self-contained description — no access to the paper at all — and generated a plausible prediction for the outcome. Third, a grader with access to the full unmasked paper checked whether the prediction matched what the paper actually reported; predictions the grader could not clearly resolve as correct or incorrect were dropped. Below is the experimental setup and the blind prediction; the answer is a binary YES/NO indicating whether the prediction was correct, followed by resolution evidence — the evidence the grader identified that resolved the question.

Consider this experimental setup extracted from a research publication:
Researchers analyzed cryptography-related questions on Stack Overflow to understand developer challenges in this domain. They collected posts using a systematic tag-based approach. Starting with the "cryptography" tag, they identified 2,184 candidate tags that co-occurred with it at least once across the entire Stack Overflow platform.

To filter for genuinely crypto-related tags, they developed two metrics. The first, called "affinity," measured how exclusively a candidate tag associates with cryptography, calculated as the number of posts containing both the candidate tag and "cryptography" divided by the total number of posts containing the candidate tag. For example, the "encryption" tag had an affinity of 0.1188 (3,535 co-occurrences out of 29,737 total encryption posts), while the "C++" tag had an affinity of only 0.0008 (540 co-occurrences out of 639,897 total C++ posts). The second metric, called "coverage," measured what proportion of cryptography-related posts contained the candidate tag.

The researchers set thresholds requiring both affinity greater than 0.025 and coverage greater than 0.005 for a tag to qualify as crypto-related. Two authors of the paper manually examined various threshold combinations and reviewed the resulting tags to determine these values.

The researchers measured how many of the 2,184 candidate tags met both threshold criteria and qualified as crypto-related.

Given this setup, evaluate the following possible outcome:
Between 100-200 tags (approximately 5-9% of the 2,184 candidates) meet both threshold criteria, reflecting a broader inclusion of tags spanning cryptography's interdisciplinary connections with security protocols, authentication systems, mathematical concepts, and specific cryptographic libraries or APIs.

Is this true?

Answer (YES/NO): NO